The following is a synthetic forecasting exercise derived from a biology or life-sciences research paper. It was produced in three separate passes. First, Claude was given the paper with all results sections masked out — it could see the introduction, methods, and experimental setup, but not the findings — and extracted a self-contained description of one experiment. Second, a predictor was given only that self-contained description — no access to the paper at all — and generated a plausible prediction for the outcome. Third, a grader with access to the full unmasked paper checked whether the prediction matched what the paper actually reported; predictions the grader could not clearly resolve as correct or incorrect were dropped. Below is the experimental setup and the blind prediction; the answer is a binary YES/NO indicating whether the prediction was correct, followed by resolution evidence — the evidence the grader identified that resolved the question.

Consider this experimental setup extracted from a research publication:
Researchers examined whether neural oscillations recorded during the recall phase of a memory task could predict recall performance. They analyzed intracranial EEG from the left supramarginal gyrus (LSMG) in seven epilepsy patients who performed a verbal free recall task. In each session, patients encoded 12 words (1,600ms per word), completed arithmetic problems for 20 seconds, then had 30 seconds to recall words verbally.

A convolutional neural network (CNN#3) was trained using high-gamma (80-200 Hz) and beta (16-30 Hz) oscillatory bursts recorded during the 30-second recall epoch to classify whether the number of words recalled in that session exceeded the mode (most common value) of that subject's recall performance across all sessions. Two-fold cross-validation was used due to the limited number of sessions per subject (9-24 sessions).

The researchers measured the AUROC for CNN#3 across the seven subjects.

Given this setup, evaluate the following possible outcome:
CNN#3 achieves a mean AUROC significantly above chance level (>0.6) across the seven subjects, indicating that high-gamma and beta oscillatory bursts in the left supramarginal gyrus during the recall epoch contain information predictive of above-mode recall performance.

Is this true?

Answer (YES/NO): NO